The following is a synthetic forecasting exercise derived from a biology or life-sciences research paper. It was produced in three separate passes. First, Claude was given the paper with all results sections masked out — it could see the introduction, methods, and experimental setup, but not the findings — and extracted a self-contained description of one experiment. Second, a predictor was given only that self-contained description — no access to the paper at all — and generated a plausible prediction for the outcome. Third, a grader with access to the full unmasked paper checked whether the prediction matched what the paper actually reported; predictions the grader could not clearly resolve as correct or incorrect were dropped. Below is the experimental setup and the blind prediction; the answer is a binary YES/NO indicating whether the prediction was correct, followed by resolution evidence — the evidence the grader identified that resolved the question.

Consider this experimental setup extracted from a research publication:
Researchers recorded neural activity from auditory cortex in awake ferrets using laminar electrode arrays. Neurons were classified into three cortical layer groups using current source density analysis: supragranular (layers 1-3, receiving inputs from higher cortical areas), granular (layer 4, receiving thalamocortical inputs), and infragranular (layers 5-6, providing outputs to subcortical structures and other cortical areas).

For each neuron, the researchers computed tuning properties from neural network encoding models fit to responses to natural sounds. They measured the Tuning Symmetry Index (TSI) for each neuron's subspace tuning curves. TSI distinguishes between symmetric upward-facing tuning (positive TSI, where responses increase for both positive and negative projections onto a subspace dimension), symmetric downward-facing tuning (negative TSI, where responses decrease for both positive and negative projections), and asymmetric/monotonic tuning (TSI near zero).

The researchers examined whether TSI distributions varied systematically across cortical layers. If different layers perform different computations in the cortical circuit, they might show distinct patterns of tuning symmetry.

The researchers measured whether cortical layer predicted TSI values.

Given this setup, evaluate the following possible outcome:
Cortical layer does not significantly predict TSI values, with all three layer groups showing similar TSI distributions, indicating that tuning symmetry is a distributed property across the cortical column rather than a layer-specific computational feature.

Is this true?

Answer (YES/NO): NO